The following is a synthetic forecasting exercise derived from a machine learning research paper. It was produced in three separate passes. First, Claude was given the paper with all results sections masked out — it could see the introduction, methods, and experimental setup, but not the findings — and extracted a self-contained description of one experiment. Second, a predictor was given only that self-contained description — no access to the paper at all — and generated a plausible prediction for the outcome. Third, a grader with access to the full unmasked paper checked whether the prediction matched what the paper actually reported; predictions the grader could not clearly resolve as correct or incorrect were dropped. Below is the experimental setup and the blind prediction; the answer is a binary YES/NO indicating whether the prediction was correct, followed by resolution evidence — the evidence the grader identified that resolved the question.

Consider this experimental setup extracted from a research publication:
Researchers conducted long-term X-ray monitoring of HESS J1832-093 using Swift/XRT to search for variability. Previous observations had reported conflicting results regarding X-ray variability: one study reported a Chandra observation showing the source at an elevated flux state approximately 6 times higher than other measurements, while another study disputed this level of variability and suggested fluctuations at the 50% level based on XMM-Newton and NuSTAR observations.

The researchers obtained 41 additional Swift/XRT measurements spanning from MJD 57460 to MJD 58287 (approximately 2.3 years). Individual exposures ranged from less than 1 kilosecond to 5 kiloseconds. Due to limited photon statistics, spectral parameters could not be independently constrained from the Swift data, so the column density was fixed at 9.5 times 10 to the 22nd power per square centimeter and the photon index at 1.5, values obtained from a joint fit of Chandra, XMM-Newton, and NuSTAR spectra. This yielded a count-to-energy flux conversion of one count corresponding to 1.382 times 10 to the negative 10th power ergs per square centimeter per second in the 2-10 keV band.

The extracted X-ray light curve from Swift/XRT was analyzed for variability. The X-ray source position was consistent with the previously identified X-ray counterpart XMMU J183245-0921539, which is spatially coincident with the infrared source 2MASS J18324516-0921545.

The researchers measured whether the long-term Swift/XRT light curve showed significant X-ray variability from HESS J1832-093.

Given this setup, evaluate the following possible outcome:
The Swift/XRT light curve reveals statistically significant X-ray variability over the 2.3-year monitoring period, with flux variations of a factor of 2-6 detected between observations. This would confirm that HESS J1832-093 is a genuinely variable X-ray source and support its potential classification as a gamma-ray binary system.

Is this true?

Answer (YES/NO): NO